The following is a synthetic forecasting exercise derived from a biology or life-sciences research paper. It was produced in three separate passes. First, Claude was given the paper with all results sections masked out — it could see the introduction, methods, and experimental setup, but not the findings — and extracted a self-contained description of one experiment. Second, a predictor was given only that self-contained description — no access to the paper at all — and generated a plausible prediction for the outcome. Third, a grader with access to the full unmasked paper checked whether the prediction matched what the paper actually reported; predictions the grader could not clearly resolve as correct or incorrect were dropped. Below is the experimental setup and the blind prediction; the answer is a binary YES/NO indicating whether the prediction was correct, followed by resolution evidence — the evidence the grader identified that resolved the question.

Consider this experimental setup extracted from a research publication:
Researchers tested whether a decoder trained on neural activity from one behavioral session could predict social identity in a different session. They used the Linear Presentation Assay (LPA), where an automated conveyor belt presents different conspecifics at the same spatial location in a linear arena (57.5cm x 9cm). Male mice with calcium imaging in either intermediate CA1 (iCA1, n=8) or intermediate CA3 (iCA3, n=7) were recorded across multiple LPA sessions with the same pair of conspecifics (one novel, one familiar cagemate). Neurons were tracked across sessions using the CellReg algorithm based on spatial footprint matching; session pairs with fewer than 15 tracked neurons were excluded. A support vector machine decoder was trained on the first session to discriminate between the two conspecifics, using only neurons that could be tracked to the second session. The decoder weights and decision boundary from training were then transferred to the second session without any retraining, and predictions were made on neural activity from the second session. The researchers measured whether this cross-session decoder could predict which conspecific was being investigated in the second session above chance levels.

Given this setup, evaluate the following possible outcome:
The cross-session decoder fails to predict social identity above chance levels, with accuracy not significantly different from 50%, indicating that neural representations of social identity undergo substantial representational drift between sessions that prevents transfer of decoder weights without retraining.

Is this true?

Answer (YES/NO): YES